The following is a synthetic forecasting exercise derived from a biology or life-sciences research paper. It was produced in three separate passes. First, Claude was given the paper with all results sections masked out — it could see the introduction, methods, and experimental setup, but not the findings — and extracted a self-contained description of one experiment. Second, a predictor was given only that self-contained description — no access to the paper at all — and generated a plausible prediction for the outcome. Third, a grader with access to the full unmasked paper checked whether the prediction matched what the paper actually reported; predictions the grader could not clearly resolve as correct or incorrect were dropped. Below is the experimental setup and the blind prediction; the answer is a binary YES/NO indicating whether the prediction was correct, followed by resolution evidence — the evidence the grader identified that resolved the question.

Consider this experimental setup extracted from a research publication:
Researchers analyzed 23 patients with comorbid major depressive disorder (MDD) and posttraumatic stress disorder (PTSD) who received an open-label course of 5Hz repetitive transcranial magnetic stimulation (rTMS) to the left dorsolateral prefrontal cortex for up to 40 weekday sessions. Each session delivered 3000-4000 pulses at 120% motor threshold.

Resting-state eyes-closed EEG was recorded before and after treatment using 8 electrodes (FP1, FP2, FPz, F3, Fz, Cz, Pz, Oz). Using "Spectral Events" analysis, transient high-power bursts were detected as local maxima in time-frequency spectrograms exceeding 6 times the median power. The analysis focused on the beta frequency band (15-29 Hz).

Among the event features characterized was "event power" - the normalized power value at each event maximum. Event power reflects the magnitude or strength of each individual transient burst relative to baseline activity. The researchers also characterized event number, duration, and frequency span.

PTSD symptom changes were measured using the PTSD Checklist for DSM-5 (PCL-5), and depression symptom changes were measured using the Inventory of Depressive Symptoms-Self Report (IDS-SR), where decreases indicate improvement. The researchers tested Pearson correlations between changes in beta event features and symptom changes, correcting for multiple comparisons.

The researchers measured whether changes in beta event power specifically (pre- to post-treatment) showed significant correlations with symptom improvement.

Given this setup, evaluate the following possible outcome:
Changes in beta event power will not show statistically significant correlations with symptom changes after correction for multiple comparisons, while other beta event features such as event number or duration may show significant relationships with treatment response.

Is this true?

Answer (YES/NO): NO